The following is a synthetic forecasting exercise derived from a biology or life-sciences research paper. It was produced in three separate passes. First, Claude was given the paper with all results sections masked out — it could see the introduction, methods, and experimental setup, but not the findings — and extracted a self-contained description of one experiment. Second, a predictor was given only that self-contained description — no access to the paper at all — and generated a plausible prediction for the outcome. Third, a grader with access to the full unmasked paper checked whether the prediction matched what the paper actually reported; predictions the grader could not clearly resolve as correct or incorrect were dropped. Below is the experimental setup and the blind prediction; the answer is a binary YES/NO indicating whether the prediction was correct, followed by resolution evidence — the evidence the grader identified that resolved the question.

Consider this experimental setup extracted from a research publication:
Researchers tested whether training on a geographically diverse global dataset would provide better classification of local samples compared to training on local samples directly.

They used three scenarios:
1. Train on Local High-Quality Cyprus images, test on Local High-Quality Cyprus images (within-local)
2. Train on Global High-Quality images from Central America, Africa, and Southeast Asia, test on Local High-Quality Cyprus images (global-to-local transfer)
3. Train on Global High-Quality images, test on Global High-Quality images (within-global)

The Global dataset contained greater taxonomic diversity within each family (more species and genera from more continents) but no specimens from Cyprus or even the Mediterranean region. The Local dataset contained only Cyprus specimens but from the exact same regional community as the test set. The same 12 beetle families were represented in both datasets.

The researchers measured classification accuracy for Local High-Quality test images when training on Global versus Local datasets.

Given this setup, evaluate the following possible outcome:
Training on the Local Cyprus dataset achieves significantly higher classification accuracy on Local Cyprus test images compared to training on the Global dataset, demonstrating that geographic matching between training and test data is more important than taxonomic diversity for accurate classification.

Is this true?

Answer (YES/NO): NO